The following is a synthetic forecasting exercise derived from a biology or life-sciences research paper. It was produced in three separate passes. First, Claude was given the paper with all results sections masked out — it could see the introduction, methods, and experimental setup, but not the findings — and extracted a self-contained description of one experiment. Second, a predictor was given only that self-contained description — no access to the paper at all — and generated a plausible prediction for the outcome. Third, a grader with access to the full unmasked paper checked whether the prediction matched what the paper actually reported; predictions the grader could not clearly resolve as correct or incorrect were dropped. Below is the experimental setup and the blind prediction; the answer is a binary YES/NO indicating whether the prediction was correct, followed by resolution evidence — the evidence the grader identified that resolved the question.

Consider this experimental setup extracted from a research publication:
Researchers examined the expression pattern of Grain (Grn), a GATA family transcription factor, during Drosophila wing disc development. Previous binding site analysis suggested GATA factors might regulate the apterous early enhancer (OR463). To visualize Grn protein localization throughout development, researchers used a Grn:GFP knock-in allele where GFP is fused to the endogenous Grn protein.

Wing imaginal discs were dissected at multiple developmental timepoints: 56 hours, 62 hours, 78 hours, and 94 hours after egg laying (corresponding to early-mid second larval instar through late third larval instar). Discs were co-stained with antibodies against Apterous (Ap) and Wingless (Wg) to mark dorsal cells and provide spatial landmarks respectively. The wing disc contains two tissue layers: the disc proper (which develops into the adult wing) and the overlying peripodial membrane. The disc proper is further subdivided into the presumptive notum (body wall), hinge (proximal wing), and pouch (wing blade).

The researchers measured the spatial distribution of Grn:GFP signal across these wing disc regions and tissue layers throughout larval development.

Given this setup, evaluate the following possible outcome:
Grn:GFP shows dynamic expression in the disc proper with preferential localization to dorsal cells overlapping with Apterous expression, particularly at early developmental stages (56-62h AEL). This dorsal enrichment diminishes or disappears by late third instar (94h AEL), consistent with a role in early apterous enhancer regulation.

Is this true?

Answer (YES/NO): NO